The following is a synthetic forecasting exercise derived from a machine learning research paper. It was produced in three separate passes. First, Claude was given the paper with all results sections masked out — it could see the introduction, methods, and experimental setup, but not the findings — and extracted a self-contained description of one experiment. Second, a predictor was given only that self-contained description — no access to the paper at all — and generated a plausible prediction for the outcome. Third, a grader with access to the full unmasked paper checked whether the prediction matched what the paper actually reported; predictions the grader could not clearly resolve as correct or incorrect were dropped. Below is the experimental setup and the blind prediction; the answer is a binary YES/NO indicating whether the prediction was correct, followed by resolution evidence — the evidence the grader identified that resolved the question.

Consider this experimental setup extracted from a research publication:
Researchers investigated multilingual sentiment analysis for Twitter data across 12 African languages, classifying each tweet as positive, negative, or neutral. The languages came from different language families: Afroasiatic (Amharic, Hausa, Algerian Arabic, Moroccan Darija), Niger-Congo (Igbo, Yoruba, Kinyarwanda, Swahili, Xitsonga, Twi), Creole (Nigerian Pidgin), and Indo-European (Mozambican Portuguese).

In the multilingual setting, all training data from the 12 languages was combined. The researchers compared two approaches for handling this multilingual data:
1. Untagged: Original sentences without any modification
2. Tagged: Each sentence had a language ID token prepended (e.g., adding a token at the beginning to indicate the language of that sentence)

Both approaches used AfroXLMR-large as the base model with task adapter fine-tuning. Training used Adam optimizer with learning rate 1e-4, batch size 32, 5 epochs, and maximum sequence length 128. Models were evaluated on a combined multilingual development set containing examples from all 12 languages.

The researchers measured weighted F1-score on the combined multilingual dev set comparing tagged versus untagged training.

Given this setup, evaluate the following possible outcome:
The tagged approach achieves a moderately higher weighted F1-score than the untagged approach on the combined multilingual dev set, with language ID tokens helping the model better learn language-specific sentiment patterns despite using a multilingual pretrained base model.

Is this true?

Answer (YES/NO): YES